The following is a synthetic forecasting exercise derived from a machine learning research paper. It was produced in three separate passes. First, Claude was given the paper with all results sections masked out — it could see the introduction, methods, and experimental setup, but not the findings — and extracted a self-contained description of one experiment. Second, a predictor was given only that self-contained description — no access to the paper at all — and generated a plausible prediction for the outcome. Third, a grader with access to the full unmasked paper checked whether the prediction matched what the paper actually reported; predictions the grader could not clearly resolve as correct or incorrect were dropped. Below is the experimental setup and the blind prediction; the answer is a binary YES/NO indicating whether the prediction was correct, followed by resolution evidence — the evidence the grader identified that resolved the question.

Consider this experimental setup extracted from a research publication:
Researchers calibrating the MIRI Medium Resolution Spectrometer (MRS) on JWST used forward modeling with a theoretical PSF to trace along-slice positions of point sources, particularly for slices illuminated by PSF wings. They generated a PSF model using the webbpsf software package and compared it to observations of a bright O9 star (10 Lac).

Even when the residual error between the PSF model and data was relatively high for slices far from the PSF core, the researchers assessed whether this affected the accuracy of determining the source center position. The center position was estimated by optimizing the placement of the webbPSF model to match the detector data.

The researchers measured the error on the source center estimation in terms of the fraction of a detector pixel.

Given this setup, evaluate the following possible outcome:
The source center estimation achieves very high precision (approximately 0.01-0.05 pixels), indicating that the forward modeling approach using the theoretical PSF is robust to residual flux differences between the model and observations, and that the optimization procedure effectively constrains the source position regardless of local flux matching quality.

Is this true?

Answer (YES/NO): NO